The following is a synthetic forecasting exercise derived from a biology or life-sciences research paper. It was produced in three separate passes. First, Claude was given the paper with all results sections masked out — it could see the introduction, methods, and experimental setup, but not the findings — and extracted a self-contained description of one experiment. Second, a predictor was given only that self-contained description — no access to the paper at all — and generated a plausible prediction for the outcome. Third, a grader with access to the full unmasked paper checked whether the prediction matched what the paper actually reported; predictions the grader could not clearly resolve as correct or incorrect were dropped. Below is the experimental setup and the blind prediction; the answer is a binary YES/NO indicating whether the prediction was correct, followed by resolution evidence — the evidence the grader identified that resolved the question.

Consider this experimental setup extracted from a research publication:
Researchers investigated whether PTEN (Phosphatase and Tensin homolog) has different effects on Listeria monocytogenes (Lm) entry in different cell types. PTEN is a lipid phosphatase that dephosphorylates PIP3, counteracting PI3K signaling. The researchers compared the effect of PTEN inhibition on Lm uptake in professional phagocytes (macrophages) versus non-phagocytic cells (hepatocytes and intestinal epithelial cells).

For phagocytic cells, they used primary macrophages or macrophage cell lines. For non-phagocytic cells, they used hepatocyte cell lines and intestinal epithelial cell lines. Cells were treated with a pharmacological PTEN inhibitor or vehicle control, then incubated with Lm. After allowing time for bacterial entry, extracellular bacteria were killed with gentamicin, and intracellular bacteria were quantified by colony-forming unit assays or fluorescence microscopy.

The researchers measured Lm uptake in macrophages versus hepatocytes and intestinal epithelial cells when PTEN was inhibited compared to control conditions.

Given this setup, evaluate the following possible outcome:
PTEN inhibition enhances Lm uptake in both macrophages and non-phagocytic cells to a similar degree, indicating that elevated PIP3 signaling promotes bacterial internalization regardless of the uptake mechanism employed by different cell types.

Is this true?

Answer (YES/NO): NO